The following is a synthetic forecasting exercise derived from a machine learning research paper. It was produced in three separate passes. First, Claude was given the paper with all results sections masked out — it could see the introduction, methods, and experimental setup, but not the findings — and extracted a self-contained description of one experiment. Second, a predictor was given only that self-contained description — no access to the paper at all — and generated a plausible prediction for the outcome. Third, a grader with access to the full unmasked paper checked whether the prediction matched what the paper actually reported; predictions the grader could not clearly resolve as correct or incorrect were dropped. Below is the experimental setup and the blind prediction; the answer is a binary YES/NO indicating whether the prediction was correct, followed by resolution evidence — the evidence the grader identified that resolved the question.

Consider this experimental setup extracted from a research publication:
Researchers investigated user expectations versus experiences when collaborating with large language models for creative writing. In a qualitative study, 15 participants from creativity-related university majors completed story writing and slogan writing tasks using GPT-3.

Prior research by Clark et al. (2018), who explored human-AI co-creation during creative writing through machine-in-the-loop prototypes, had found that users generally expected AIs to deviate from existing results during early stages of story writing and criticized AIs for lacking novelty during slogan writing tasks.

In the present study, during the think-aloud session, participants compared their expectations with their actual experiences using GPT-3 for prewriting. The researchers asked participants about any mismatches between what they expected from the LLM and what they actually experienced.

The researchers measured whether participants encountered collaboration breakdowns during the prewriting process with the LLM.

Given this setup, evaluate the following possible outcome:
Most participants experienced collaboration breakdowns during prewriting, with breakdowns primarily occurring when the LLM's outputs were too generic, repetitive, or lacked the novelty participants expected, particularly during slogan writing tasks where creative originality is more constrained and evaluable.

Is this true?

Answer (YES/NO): NO